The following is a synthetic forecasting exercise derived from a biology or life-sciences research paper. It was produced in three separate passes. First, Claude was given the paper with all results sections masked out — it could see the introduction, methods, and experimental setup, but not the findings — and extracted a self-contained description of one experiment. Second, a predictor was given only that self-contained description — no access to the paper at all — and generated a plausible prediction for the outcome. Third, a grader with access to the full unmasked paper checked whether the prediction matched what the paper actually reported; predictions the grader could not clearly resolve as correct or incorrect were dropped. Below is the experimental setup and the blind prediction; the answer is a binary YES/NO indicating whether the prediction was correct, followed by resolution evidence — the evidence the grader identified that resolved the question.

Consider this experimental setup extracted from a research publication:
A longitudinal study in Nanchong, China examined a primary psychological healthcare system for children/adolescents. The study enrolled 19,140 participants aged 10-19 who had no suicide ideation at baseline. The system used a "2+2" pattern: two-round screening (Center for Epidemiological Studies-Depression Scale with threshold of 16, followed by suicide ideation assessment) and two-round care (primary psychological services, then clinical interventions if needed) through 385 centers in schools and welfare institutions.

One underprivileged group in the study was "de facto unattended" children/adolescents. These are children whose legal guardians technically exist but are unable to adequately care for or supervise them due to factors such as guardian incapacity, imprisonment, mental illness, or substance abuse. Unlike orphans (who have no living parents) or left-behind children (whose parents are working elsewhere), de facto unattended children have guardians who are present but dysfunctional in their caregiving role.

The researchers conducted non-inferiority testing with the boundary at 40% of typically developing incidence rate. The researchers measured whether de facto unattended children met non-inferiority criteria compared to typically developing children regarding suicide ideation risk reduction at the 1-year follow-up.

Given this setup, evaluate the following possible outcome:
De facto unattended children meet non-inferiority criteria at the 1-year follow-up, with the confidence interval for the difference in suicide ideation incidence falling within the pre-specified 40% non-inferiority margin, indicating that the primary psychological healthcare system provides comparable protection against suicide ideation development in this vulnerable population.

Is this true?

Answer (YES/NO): NO